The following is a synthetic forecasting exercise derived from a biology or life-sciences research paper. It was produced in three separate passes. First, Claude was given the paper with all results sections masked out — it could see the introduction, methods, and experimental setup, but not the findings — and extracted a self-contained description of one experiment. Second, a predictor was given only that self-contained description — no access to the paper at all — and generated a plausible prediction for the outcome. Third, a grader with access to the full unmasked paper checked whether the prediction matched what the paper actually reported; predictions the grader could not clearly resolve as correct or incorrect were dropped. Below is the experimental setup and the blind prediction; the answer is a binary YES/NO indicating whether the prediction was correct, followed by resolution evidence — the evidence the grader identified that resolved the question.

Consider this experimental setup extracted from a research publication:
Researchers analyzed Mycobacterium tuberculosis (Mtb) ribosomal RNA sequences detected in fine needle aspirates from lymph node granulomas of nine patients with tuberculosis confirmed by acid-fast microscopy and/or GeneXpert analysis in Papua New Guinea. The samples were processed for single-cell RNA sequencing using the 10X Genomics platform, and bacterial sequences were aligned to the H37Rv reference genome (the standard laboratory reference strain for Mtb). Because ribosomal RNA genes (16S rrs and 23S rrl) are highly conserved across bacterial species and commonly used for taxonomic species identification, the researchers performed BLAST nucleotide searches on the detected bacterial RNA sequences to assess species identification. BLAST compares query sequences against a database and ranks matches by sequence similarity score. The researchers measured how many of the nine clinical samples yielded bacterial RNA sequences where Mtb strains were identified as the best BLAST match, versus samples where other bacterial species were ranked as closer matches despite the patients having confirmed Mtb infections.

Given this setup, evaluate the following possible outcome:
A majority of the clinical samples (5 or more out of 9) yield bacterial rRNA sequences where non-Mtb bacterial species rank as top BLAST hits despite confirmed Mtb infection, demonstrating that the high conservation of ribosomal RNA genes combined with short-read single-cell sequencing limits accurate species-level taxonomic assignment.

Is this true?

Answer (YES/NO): YES